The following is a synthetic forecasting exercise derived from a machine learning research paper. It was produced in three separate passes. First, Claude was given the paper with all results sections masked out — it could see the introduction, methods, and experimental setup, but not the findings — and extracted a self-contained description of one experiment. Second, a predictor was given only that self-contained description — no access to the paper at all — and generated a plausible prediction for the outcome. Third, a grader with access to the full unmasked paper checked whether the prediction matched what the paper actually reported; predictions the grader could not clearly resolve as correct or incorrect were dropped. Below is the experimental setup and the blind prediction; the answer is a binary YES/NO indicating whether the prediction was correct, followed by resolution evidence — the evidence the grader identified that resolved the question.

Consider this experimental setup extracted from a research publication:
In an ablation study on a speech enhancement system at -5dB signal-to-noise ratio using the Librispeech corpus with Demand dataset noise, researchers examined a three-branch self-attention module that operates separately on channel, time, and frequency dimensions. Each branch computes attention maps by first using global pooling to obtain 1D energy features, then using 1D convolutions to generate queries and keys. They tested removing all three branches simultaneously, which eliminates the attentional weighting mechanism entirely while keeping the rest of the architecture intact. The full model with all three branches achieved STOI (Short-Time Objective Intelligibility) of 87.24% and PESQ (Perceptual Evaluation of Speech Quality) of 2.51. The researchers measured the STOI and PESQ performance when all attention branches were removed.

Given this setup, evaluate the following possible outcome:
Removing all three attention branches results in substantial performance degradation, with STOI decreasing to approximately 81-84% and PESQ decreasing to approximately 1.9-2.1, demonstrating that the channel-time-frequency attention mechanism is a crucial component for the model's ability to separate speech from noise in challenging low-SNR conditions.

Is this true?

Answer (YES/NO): NO